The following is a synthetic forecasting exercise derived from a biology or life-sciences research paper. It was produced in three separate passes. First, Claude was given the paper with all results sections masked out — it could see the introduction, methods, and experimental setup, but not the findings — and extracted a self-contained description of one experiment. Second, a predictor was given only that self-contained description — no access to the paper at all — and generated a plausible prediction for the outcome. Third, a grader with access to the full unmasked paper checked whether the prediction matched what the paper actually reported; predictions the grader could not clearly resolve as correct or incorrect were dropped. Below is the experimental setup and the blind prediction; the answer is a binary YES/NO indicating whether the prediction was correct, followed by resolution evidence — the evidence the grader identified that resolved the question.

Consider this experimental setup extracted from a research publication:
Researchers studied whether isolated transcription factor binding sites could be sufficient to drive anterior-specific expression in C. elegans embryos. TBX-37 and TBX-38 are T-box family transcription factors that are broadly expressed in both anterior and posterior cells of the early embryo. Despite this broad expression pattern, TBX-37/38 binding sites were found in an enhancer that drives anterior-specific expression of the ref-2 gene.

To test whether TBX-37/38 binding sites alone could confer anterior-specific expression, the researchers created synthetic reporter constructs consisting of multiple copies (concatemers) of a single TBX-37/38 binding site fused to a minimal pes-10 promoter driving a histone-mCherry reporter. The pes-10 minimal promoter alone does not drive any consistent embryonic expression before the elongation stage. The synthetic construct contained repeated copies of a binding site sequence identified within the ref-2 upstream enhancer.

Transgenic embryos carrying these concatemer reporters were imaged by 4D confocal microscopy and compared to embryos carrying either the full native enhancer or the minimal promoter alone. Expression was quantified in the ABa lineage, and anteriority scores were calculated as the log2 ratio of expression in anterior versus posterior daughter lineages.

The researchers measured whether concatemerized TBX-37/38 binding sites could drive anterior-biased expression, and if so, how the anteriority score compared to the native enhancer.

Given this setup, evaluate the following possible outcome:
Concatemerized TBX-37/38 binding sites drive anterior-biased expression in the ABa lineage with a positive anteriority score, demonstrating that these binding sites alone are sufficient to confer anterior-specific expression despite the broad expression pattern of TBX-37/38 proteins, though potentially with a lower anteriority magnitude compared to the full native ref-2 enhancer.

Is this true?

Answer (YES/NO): YES